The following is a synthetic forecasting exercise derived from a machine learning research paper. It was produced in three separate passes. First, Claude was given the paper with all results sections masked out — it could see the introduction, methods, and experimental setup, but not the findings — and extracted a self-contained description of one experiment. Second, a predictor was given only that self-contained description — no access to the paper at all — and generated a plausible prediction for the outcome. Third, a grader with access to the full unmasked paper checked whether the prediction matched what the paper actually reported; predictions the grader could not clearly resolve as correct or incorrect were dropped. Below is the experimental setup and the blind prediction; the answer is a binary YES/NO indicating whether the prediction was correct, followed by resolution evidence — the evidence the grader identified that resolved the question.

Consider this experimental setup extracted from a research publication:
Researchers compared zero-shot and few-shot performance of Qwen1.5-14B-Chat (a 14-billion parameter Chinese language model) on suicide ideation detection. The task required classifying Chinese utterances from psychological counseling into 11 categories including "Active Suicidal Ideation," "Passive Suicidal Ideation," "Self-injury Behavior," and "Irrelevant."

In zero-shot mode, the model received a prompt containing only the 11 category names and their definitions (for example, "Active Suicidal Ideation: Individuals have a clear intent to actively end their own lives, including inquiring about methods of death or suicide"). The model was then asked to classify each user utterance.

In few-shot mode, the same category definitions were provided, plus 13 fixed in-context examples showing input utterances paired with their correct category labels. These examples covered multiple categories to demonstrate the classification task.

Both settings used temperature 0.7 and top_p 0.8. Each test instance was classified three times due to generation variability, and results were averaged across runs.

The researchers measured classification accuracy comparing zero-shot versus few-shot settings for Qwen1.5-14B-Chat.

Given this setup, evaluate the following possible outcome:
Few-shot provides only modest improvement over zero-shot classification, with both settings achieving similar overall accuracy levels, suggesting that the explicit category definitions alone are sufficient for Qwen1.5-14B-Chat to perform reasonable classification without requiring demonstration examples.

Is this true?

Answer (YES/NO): NO